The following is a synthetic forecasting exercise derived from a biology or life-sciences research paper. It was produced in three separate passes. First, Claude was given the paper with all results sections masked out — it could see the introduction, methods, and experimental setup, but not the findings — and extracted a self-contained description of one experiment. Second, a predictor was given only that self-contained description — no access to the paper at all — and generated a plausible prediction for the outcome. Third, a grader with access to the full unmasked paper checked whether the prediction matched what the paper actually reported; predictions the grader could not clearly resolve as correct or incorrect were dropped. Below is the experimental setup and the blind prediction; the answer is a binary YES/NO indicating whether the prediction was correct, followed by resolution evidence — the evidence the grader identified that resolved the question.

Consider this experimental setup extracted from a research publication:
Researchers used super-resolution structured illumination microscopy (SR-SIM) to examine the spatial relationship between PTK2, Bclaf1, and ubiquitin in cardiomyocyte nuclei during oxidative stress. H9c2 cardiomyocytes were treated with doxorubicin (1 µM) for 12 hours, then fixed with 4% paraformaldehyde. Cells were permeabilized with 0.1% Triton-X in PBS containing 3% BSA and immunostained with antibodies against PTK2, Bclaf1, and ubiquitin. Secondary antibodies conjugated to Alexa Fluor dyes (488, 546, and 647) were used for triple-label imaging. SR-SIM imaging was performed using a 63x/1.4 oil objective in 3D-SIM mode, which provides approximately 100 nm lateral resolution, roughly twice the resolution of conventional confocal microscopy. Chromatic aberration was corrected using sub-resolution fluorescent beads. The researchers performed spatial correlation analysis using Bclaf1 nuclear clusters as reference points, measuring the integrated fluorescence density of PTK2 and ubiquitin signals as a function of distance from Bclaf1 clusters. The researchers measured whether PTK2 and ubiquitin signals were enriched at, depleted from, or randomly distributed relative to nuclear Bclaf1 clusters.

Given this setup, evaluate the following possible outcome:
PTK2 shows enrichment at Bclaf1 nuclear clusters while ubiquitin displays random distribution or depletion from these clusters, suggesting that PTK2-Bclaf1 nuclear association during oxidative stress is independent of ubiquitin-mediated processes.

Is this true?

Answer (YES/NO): YES